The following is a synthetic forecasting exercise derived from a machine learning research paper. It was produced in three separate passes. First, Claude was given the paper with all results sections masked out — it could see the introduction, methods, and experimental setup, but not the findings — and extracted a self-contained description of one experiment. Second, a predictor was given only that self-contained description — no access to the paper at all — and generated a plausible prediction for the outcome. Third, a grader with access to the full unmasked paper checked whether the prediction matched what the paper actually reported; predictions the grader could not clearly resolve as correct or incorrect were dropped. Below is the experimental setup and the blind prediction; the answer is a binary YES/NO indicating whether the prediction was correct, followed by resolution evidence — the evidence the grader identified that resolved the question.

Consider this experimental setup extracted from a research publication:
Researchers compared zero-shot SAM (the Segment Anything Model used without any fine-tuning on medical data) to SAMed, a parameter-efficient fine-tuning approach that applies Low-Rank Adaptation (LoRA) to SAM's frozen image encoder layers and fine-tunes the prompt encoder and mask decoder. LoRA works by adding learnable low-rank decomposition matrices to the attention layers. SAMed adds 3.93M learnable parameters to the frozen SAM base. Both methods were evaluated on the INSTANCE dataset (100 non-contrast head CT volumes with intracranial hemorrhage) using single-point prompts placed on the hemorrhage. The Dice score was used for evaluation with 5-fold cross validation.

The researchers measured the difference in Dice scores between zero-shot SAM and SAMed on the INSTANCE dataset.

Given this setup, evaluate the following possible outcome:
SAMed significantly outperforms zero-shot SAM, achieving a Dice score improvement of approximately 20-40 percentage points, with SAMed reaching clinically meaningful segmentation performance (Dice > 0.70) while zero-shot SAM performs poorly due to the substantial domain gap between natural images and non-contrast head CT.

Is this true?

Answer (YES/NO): NO